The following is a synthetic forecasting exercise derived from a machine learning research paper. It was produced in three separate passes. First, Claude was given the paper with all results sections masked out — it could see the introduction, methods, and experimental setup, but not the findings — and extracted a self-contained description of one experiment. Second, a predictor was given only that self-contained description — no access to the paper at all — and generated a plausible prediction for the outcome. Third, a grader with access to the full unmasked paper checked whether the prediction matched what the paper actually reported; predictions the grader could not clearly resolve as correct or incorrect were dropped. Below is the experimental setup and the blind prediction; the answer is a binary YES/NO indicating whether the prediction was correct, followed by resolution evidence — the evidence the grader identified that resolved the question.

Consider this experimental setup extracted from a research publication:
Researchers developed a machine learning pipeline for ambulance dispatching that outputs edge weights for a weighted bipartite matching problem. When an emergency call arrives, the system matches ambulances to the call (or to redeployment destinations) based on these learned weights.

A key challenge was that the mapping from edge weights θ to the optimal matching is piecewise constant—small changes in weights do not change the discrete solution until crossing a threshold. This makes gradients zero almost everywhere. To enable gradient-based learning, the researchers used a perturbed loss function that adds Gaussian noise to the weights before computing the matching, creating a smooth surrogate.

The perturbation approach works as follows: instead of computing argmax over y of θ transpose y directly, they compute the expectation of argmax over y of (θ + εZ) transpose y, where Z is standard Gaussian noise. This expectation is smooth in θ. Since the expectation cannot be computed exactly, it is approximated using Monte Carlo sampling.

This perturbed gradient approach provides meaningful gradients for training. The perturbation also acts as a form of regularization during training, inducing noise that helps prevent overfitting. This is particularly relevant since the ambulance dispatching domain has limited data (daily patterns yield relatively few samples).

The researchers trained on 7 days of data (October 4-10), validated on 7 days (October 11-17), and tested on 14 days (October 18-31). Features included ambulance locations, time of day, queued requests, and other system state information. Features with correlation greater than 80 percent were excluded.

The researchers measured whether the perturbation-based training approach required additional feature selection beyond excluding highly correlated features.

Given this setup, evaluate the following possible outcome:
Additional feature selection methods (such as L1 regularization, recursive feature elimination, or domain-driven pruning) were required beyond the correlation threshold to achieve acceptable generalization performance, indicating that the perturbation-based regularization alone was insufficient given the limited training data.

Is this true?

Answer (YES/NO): NO